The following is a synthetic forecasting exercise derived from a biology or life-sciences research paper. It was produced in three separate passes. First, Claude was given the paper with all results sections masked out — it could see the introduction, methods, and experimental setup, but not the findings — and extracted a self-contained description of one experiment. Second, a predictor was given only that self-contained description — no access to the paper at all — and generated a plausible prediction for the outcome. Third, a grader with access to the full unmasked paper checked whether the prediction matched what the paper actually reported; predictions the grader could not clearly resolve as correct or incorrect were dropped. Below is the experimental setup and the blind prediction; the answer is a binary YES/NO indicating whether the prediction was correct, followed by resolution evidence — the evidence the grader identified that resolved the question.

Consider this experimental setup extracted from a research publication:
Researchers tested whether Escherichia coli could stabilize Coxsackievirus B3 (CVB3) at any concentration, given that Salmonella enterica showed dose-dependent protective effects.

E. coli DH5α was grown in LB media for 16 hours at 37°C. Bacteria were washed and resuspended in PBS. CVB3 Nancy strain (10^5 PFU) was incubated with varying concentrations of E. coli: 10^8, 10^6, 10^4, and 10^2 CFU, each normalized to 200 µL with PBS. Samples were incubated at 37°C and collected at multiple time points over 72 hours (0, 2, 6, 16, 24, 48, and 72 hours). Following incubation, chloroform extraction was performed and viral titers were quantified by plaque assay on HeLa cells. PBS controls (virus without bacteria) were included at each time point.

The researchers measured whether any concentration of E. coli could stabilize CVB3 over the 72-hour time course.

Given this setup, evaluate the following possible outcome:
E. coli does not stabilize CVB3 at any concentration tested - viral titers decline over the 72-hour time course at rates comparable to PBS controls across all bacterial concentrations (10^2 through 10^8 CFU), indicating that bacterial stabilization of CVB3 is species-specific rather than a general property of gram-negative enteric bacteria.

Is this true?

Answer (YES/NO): YES